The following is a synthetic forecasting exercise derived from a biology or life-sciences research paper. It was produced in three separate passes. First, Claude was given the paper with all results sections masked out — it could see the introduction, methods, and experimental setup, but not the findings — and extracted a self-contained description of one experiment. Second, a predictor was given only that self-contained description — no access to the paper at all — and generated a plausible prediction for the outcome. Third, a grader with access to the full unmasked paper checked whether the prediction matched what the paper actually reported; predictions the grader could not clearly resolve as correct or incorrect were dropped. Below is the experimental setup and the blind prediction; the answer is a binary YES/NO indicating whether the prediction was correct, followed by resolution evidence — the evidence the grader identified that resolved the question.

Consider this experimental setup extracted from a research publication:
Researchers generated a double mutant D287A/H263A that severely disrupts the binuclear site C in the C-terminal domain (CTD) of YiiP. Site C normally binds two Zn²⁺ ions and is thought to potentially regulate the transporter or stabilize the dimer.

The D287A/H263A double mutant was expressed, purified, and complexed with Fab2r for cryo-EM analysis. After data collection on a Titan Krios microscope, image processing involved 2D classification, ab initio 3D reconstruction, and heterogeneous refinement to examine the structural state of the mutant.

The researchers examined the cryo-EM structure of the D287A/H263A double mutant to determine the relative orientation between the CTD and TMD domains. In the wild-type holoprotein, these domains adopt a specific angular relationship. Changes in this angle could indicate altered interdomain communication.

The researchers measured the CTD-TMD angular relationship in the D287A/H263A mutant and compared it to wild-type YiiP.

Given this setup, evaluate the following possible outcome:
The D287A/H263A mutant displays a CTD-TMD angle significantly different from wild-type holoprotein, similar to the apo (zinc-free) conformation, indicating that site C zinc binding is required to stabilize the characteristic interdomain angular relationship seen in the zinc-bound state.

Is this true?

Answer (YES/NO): NO